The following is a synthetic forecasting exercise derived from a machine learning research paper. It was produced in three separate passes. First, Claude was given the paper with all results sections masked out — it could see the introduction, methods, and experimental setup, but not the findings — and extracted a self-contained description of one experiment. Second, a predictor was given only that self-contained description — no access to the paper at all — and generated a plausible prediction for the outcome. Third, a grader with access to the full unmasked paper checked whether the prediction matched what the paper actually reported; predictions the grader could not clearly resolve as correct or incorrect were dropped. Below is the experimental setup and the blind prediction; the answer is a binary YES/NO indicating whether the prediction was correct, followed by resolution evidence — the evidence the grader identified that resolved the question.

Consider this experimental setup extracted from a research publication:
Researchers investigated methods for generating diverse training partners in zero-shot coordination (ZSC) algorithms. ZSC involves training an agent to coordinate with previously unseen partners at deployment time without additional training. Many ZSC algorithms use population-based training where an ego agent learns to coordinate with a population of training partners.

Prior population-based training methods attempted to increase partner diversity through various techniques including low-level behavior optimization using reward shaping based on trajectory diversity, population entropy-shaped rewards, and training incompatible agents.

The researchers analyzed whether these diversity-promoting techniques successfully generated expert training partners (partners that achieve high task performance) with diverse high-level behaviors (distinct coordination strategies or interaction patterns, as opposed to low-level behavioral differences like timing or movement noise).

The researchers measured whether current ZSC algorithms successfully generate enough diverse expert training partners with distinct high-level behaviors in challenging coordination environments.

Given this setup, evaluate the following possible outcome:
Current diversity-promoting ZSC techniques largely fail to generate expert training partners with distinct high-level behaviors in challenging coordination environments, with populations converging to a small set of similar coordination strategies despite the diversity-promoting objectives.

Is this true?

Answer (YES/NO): YES